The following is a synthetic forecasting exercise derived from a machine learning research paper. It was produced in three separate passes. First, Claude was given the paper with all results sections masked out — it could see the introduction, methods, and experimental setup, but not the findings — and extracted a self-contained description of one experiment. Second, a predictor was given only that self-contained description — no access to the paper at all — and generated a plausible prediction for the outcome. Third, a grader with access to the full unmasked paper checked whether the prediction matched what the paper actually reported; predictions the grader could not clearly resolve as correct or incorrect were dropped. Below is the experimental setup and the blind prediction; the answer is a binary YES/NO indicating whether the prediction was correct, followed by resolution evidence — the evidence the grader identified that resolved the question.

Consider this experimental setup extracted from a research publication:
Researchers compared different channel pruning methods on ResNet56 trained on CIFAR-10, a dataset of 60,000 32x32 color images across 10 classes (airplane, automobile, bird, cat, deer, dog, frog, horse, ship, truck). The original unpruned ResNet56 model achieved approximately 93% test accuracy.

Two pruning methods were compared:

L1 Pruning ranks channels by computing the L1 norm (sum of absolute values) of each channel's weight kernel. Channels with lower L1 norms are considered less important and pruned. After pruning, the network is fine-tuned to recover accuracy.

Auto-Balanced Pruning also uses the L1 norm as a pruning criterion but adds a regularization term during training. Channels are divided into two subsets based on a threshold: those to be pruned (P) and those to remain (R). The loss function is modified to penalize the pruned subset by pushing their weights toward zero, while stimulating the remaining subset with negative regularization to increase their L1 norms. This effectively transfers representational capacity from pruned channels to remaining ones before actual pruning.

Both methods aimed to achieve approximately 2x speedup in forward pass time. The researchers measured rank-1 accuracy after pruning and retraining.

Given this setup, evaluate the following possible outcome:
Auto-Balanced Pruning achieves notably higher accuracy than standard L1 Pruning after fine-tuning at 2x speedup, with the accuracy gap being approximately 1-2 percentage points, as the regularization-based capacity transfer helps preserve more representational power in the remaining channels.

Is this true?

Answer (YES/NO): NO